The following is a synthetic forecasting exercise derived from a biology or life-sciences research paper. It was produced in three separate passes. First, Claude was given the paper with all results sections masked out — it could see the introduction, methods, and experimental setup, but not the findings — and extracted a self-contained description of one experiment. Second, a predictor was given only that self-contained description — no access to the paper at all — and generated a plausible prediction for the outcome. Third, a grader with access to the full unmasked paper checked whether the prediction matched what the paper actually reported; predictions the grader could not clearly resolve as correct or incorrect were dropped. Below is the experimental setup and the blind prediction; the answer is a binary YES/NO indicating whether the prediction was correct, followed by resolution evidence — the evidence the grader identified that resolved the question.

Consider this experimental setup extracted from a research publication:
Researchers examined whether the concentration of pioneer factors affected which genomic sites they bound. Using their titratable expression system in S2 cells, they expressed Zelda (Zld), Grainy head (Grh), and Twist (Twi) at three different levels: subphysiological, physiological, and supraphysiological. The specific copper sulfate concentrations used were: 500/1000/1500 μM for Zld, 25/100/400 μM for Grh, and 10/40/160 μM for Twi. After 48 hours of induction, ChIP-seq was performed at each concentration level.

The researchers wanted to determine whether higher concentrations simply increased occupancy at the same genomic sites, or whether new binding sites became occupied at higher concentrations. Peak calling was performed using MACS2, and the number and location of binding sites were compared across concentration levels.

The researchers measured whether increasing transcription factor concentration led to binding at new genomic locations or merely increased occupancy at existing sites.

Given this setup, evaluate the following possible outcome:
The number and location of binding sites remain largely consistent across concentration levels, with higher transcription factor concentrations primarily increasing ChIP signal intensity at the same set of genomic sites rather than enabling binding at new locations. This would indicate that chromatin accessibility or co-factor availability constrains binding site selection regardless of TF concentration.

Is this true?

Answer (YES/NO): NO